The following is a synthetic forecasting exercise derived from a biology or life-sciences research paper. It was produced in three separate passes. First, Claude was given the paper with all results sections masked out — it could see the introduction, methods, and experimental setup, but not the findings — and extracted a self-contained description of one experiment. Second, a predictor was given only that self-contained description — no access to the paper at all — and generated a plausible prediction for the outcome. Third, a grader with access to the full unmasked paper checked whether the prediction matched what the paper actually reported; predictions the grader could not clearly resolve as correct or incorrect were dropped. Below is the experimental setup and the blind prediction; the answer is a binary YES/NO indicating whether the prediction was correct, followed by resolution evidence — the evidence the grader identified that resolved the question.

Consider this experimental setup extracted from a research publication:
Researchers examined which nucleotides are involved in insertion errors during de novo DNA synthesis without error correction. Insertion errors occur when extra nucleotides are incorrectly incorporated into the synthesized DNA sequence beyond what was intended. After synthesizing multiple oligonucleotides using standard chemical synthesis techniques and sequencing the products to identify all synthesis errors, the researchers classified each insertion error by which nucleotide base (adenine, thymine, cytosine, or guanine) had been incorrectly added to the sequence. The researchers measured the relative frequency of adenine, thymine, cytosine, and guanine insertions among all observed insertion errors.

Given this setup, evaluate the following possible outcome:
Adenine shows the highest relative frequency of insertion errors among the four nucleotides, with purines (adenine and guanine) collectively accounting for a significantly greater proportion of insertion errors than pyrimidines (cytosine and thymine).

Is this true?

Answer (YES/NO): NO